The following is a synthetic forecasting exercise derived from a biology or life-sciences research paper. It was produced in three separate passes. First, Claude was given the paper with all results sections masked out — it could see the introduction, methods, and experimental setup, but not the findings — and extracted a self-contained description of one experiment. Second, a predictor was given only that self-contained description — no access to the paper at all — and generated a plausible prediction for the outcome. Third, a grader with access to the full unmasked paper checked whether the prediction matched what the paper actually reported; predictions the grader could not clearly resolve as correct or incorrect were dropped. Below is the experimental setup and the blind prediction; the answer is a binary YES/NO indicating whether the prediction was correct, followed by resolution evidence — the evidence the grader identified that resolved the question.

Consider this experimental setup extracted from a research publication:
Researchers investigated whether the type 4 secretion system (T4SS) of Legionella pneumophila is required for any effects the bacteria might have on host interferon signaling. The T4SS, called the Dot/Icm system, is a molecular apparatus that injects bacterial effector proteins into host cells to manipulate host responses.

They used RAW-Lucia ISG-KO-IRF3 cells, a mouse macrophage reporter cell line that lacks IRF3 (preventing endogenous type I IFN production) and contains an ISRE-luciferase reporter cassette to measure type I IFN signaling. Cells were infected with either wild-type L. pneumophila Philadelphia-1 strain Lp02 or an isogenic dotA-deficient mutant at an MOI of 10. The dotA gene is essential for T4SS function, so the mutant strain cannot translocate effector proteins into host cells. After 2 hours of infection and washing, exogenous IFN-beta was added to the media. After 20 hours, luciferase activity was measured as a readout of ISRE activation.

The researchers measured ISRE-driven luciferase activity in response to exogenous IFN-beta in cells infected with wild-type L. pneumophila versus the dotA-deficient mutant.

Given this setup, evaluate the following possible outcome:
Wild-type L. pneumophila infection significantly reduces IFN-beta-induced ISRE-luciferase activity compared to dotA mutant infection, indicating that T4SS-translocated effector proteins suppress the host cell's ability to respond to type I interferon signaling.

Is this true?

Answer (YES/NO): YES